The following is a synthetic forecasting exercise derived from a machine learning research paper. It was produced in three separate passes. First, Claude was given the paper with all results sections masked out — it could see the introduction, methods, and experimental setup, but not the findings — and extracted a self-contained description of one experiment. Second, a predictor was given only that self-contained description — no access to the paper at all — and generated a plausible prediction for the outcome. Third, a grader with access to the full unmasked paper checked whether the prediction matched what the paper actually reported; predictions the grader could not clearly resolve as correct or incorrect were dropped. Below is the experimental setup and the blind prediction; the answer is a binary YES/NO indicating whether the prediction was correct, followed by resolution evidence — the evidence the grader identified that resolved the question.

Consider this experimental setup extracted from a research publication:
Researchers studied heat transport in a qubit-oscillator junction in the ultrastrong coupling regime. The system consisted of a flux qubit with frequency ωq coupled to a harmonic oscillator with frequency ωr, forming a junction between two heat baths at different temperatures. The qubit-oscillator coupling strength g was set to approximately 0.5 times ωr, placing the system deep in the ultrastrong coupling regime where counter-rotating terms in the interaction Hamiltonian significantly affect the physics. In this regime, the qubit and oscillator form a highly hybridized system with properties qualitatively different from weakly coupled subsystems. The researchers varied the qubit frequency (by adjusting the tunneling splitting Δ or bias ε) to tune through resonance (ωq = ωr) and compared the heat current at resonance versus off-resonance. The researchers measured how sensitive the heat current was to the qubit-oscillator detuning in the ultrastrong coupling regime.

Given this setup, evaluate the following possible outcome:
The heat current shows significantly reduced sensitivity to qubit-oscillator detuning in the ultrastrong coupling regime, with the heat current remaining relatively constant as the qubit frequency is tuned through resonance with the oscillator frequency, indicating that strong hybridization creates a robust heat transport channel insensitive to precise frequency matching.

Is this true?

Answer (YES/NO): YES